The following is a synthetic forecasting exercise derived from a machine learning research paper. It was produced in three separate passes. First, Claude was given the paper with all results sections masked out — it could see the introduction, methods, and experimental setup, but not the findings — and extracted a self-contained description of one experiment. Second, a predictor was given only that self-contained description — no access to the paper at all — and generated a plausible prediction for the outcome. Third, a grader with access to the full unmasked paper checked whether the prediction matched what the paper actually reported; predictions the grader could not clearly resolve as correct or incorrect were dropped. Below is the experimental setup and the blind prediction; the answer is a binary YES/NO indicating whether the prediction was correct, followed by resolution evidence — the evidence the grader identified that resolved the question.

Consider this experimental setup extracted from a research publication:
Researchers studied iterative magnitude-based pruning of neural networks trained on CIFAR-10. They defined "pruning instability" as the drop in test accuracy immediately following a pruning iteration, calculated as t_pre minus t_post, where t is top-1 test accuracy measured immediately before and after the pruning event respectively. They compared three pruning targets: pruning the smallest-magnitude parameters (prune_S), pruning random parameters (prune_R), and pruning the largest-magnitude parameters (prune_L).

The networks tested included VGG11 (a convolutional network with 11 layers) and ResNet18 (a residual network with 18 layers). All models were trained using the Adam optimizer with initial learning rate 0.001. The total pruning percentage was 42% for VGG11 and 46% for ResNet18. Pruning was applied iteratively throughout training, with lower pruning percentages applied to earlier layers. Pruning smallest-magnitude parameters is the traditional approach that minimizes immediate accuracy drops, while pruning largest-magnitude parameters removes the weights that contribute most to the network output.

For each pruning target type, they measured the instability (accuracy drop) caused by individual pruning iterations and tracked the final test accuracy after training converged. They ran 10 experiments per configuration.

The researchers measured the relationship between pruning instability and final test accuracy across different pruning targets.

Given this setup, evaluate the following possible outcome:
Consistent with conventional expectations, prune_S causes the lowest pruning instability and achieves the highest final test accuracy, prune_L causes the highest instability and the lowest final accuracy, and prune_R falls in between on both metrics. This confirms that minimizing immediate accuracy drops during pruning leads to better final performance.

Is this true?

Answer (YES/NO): NO